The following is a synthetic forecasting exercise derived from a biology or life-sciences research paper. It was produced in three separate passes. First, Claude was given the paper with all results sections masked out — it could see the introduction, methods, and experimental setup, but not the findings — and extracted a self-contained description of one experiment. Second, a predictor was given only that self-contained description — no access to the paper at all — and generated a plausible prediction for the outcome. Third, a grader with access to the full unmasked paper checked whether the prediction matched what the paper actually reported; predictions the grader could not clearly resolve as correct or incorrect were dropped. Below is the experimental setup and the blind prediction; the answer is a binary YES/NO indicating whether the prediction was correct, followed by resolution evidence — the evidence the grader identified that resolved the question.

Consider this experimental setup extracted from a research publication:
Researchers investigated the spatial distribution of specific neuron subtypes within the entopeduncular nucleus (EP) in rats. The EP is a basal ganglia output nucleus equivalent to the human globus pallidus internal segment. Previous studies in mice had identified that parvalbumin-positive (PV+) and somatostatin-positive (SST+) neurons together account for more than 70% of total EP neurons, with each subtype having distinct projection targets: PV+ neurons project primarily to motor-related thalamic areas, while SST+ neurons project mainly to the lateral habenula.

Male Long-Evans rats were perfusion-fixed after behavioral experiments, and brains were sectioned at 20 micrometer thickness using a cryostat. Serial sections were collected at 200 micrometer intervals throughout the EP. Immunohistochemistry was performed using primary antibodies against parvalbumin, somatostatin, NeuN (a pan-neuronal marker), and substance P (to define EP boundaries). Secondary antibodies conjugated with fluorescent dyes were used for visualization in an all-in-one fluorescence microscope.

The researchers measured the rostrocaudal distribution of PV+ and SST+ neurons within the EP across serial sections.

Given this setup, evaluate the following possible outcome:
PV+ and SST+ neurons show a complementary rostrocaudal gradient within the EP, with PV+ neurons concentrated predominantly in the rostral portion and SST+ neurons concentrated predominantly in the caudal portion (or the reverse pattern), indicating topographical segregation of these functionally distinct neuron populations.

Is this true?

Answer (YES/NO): YES